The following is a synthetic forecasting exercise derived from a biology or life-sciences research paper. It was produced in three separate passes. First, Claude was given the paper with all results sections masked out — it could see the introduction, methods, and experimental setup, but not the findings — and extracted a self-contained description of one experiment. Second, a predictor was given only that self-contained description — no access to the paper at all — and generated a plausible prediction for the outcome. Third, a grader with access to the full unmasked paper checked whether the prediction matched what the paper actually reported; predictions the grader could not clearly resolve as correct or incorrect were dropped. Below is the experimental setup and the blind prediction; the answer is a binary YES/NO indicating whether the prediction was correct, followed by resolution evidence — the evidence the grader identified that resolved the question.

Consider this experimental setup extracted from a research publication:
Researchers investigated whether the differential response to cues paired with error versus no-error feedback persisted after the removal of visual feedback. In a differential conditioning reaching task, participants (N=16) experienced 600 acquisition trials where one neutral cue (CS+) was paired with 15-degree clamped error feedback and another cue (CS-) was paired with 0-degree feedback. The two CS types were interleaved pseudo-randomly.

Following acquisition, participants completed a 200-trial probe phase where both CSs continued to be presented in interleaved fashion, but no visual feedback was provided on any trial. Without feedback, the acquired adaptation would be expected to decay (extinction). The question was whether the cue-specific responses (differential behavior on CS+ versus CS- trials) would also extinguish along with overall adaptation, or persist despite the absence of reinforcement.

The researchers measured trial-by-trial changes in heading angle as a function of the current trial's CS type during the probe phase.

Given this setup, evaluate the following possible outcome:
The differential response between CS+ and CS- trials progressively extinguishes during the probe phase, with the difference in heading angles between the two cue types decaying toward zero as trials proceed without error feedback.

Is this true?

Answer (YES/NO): NO